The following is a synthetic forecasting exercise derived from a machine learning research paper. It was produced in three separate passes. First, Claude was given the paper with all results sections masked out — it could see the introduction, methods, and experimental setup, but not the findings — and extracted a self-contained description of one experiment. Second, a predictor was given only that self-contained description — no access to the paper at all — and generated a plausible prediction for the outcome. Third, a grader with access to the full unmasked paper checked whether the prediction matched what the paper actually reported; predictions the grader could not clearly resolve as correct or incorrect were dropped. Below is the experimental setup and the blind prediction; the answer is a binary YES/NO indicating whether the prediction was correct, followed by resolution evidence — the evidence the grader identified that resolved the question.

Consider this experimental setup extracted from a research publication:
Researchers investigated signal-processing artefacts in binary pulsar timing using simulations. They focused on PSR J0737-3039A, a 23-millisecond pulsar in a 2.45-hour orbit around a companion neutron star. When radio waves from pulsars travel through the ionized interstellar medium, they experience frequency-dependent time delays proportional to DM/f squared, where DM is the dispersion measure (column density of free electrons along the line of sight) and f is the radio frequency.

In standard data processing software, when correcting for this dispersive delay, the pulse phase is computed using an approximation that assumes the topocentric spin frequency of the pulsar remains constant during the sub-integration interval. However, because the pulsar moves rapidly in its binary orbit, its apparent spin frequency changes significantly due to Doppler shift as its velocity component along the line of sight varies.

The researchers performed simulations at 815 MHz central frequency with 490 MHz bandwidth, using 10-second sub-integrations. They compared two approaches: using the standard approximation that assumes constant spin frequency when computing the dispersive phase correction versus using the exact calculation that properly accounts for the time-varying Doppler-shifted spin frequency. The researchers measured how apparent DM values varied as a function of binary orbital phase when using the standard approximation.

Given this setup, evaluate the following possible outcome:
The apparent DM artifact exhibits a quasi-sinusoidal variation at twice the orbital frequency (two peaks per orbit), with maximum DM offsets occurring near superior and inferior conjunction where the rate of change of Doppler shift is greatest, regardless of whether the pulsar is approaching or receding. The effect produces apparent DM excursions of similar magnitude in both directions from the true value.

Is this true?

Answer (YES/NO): NO